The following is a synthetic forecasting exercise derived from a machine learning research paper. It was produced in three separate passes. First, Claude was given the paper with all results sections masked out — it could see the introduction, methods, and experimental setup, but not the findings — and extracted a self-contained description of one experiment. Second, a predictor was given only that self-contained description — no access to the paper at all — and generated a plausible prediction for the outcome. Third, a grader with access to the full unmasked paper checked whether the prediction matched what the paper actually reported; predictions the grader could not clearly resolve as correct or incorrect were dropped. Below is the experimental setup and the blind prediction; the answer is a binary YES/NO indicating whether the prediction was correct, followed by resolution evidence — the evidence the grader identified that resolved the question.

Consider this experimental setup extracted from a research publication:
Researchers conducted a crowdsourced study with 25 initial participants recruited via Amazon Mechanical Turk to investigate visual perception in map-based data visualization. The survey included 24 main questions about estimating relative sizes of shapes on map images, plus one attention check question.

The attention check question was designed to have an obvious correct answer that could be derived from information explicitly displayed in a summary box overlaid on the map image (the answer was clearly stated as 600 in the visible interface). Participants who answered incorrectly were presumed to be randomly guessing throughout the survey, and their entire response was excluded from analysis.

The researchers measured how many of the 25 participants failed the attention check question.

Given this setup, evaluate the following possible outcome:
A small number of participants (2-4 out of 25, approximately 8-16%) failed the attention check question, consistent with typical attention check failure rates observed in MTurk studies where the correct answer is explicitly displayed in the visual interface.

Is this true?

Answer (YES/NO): NO